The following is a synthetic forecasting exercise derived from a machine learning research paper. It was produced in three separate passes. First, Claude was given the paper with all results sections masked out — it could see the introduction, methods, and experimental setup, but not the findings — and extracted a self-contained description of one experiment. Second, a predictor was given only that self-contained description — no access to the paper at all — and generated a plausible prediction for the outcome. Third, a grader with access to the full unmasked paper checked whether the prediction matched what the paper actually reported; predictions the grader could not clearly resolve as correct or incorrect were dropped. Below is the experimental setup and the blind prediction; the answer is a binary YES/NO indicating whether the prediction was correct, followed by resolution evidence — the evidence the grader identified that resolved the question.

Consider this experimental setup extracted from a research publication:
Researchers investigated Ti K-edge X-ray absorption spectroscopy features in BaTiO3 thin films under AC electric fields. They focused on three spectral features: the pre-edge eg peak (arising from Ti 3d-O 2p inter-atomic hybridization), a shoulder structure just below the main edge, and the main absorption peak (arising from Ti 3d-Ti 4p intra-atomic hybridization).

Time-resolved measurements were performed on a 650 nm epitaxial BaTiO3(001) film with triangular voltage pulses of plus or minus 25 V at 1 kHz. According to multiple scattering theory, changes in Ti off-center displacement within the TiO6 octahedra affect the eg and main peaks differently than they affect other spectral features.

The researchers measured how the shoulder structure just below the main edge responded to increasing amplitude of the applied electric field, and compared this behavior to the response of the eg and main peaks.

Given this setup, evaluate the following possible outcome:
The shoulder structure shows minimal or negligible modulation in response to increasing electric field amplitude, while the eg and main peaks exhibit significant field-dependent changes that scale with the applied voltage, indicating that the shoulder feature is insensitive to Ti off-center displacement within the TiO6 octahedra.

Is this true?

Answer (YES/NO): NO